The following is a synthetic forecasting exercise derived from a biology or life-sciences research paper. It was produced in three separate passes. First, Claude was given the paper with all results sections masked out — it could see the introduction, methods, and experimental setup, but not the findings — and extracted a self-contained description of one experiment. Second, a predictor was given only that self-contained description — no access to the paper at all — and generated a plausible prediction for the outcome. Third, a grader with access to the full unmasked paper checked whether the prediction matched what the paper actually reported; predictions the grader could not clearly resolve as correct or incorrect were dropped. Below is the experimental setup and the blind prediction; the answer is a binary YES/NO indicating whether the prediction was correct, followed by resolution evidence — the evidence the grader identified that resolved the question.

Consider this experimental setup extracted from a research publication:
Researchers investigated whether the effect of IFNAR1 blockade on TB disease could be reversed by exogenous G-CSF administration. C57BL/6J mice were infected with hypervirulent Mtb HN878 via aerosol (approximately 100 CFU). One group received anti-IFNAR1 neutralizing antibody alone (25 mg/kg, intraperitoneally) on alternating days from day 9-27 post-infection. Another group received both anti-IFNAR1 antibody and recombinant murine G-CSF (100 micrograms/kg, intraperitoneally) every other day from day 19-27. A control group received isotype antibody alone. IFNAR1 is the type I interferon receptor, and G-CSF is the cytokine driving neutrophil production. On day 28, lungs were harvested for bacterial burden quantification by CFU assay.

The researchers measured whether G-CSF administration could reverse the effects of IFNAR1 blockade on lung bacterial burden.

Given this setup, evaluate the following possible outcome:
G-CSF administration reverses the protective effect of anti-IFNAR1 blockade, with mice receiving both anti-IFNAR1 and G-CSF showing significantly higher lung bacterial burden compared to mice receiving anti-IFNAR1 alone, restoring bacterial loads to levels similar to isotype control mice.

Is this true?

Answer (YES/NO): NO